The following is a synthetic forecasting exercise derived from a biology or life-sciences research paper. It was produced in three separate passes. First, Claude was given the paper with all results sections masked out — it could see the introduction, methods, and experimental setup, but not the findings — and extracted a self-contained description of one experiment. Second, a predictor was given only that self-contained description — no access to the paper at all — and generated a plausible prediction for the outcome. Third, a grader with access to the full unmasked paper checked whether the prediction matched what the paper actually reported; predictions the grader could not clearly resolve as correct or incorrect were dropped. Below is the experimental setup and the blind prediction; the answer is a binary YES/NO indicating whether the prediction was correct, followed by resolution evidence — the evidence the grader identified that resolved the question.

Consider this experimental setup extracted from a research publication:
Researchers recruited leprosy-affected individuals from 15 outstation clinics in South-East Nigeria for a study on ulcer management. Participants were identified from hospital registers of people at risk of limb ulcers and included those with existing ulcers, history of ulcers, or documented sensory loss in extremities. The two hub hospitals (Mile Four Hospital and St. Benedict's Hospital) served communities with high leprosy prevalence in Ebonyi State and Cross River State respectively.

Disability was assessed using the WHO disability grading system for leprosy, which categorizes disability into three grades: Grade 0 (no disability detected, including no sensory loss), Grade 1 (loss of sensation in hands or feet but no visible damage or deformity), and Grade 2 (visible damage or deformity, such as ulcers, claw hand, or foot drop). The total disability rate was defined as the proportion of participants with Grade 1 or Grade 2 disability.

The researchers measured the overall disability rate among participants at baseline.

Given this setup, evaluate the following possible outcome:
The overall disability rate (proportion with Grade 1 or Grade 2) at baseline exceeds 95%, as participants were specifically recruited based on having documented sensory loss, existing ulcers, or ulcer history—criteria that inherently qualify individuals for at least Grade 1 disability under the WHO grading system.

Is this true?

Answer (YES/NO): NO